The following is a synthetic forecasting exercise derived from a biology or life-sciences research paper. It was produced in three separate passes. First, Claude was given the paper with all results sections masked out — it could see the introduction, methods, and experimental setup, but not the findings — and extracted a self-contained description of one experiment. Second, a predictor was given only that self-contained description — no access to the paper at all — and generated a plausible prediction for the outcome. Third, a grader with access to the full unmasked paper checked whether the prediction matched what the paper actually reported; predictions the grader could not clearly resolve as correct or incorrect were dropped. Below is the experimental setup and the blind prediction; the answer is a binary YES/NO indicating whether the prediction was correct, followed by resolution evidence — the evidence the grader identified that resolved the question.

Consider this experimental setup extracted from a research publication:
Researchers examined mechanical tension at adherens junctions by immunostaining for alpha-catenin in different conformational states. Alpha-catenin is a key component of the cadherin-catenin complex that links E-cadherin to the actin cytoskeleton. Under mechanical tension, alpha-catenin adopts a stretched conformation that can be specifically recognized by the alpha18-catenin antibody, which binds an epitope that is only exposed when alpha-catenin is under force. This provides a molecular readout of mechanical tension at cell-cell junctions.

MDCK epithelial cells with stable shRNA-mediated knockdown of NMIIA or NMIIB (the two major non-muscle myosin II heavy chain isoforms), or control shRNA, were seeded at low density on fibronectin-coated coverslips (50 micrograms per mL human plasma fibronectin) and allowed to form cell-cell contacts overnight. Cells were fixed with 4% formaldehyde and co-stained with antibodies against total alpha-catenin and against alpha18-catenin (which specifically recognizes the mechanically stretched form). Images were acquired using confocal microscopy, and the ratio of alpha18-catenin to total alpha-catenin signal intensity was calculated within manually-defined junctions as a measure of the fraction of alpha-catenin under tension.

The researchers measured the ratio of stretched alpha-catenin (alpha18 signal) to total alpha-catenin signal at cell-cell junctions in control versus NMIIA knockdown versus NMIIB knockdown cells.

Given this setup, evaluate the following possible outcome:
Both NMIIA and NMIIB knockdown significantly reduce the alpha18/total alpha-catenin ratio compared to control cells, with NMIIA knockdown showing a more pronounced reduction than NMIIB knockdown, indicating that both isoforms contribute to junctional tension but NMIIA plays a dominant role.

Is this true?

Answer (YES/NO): NO